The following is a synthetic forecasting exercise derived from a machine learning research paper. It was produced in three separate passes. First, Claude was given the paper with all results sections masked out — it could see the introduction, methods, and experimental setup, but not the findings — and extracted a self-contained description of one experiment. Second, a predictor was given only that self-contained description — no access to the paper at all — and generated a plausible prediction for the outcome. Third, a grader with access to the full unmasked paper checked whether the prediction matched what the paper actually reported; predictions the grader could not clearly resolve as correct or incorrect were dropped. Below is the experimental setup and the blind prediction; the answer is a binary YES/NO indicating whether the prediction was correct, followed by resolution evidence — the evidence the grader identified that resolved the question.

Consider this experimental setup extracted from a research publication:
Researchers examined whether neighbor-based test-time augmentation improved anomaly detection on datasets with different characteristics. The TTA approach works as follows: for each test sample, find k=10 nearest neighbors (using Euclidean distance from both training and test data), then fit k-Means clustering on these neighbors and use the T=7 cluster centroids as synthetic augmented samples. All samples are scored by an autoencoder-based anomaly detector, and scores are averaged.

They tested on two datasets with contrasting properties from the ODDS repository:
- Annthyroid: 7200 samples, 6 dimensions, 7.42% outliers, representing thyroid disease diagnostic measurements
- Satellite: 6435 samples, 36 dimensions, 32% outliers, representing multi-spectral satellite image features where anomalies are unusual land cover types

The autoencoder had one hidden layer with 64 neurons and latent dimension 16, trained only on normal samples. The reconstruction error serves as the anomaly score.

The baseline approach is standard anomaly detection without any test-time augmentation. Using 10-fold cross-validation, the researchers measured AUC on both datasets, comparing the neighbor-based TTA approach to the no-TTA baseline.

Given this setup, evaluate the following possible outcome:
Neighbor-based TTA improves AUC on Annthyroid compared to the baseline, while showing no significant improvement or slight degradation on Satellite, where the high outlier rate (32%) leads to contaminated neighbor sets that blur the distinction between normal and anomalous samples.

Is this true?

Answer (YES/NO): NO